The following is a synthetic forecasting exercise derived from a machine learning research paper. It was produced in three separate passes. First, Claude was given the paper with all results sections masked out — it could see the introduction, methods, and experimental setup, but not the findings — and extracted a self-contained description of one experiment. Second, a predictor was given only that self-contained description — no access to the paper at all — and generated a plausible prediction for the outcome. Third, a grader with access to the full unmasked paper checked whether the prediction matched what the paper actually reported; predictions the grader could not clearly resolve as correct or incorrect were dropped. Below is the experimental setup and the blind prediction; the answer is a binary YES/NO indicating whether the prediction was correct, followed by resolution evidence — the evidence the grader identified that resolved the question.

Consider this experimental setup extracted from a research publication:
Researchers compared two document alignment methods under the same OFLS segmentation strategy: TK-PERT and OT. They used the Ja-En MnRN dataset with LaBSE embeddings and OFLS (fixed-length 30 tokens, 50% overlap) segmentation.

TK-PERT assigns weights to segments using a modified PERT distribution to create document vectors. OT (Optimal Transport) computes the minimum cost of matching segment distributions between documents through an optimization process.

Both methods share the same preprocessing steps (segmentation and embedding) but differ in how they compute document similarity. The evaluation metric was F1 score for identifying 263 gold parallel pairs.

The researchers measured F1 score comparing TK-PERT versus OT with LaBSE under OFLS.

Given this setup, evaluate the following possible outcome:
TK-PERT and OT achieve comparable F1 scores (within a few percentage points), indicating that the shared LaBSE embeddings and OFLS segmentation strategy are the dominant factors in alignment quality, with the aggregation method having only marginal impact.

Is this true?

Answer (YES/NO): YES